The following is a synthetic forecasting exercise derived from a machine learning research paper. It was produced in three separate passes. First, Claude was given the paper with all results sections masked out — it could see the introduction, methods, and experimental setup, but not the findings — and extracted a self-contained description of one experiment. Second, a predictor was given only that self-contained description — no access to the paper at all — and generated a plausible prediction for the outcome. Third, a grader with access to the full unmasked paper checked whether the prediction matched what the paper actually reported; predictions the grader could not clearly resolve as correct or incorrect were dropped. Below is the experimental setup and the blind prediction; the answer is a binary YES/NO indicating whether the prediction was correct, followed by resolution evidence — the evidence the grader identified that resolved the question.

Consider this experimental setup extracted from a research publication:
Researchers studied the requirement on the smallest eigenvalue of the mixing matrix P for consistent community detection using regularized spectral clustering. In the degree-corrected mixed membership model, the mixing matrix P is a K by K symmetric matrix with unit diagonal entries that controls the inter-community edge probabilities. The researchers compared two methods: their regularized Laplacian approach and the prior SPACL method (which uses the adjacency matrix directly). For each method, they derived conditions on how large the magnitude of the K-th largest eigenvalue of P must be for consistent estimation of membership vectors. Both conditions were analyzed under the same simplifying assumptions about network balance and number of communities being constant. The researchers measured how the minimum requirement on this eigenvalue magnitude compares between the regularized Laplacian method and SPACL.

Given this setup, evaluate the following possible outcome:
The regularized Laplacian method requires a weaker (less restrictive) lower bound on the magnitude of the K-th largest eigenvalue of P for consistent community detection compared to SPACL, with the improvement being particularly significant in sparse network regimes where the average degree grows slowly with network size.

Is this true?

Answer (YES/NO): YES